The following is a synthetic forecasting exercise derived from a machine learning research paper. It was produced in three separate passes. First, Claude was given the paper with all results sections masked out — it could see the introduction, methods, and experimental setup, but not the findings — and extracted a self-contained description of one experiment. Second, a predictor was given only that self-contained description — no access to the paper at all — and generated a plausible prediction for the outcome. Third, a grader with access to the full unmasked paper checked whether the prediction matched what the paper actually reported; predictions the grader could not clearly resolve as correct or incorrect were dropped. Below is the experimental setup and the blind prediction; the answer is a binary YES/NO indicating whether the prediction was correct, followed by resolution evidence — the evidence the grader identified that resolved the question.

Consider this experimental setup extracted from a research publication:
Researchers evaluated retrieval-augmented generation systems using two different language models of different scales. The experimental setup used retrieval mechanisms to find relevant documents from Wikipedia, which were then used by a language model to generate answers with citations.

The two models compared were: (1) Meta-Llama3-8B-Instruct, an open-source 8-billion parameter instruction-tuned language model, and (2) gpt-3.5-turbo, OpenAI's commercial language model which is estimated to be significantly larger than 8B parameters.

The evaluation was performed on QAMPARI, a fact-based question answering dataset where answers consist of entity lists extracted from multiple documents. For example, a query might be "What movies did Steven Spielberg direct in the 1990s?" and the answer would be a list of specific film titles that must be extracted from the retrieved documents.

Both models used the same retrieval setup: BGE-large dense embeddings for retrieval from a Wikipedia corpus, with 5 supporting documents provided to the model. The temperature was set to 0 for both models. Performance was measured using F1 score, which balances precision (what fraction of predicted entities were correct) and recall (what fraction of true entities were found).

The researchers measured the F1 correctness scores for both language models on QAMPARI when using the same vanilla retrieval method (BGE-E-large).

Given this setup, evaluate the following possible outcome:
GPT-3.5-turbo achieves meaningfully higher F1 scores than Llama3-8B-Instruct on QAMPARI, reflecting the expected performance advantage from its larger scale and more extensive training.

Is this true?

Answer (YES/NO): YES